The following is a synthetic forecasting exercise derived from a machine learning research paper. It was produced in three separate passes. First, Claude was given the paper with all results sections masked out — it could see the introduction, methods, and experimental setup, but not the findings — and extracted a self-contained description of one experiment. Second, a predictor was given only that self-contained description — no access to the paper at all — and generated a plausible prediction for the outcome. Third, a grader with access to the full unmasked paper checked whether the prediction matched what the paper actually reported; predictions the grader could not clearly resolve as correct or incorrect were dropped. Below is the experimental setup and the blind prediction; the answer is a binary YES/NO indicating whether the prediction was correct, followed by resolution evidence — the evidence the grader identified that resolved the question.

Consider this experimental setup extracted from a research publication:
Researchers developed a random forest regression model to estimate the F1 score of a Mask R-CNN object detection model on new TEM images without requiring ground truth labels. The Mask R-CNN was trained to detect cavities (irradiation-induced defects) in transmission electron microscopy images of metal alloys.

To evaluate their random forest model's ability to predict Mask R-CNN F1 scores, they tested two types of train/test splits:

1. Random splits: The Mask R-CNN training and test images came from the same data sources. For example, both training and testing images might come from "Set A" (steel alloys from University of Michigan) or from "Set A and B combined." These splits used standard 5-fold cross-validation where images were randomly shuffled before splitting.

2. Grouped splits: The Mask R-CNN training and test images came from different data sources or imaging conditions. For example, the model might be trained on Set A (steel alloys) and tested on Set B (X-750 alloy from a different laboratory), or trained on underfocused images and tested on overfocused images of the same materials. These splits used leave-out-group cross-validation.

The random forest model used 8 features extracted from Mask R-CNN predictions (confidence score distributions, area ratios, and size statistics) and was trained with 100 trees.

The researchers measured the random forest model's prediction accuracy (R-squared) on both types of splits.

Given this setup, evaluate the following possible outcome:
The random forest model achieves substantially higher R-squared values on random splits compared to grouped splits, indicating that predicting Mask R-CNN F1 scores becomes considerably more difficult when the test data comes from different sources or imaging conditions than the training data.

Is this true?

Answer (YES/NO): YES